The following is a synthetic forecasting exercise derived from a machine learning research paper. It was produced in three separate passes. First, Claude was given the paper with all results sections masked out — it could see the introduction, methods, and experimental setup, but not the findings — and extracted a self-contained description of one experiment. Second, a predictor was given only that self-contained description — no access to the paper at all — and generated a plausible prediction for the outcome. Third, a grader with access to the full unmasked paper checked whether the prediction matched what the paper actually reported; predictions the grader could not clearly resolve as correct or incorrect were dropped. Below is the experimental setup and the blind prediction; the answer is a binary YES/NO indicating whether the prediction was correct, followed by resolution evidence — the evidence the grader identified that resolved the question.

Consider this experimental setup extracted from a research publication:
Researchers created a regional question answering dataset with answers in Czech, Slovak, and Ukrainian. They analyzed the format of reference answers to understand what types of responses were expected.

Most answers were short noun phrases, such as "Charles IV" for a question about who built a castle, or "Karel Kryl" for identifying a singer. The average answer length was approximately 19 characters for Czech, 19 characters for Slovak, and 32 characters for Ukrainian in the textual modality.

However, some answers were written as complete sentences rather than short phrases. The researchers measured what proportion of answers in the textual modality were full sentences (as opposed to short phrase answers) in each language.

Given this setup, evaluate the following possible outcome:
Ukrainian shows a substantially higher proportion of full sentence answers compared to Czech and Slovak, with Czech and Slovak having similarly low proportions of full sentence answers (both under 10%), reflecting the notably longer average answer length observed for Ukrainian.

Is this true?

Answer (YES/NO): YES